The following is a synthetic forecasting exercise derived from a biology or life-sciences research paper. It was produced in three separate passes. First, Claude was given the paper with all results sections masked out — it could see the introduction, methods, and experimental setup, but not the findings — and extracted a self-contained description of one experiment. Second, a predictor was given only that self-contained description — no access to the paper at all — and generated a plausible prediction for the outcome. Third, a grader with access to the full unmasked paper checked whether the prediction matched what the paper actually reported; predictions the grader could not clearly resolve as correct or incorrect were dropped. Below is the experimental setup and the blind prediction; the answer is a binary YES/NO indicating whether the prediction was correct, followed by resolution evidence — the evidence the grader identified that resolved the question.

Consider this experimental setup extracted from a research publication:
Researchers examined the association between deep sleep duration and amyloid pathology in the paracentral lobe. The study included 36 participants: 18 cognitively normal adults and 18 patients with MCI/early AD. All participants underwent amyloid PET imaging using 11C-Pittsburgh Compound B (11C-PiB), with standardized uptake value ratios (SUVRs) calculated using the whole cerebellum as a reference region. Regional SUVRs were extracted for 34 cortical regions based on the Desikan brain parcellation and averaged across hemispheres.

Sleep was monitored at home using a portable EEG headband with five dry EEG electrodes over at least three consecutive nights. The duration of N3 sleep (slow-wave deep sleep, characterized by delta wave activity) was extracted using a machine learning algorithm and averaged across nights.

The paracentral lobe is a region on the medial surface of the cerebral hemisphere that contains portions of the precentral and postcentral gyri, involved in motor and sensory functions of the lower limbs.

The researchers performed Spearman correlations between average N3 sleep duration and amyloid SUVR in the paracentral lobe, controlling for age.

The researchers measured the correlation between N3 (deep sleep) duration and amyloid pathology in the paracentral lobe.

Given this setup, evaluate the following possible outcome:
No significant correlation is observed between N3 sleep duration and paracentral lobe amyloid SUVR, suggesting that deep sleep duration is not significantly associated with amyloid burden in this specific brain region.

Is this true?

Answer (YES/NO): NO